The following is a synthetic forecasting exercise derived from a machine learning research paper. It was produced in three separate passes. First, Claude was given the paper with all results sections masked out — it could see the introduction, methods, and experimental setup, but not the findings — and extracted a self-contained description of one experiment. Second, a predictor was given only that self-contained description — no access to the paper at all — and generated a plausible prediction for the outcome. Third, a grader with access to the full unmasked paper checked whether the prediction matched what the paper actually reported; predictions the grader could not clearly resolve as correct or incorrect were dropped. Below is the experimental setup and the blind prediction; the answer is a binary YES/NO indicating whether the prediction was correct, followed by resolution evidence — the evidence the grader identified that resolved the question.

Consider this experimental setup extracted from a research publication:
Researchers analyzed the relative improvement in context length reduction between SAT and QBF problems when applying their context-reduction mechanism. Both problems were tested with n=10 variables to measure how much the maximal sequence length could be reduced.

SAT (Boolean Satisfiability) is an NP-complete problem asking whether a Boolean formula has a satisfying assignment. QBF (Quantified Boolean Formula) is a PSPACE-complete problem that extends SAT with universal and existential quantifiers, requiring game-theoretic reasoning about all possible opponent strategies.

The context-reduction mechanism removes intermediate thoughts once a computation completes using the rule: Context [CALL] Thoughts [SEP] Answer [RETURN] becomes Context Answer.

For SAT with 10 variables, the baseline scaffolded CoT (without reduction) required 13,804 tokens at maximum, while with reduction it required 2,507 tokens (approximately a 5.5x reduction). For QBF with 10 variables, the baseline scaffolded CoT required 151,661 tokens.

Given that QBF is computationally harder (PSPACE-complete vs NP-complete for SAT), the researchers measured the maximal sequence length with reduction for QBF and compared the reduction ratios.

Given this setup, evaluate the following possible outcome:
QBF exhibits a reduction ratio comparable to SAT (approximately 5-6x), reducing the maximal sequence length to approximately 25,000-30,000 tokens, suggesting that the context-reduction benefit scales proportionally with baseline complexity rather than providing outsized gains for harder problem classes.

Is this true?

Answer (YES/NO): NO